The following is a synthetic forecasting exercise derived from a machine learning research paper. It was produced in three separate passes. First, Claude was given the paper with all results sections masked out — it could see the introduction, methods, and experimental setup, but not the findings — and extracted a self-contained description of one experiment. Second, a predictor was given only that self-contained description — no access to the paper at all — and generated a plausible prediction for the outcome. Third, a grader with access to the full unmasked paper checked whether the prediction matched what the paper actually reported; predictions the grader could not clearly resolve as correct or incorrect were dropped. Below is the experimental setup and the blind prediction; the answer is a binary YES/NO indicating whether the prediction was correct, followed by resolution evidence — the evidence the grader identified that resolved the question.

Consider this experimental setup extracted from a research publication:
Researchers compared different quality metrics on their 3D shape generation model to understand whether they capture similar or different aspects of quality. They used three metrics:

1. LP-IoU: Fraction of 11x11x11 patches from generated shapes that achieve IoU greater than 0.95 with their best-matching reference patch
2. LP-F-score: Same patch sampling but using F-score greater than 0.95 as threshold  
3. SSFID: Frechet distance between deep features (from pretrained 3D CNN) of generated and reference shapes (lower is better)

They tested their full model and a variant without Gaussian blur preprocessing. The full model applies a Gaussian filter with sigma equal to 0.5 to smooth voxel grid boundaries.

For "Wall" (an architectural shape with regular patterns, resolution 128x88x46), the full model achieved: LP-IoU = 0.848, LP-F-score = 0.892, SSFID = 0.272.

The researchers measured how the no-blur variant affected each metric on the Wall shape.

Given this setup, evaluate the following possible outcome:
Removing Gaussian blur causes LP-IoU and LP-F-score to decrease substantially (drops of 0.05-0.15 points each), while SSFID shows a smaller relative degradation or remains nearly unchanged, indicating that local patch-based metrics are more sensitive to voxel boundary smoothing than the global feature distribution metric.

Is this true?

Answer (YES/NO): NO